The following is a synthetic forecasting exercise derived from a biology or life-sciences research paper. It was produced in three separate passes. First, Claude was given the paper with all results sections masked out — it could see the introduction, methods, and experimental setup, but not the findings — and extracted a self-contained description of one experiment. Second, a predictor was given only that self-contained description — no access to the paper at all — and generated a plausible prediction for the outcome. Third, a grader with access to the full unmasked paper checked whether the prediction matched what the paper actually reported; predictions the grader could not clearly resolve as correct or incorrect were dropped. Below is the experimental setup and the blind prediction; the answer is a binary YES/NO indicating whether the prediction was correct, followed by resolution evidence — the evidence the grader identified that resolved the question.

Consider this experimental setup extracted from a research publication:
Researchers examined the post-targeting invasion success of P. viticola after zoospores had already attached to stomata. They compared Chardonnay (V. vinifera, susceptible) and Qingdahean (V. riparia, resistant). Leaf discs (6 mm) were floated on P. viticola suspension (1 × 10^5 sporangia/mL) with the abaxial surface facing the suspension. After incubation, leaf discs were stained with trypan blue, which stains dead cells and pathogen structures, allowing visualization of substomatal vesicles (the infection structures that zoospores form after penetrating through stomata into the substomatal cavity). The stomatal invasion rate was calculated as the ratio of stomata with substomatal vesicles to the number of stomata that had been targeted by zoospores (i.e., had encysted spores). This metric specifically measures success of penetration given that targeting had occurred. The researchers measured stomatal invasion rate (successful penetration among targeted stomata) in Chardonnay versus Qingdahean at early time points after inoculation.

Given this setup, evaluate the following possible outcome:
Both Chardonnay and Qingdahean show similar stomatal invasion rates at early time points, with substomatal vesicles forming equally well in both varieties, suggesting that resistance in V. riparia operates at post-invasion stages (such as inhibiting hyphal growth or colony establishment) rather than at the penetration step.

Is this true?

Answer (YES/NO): NO